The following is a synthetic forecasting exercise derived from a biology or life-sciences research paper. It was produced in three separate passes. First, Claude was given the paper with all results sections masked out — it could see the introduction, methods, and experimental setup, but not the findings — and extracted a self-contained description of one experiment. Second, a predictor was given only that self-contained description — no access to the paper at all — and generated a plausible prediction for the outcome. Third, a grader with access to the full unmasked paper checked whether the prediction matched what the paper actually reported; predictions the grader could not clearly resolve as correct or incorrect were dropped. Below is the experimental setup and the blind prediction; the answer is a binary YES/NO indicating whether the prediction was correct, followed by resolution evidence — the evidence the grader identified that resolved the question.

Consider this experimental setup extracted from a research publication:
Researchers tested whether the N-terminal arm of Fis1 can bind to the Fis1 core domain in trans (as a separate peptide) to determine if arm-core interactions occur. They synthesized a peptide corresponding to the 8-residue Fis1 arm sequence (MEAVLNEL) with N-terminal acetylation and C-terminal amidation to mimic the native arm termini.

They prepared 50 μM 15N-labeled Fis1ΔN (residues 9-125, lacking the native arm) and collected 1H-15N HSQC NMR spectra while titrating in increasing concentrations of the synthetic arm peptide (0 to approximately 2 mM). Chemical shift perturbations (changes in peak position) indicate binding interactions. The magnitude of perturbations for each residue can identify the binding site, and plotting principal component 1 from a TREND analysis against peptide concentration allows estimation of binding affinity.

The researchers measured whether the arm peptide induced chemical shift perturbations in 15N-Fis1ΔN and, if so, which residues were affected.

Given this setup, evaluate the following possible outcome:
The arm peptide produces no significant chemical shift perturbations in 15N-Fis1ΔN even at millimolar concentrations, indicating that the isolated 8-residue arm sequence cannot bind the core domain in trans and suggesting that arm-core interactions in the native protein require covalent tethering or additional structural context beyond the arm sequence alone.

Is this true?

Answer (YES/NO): NO